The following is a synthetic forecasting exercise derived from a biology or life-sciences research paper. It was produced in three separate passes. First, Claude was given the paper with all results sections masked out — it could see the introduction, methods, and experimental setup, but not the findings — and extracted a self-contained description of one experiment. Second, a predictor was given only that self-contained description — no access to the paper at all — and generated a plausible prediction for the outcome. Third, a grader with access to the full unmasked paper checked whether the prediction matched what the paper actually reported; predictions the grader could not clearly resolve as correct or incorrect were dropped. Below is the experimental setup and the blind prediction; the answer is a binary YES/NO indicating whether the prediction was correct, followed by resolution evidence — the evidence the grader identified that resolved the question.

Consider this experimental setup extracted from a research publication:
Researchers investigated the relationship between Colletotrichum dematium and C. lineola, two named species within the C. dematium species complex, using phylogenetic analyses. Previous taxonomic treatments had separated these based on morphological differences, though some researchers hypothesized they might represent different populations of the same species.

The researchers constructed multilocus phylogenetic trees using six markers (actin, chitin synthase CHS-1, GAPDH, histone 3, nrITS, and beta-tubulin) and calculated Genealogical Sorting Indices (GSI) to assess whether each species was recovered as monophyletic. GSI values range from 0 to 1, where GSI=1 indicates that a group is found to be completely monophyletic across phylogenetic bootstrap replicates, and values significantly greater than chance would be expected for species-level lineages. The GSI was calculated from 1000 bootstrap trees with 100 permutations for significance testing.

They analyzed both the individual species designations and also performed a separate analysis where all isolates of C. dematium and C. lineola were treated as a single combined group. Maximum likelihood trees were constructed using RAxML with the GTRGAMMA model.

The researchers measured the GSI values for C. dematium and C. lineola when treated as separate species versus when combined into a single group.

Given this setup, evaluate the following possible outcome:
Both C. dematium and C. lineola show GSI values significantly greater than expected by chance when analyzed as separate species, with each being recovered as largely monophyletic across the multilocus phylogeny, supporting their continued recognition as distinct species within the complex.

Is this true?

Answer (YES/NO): NO